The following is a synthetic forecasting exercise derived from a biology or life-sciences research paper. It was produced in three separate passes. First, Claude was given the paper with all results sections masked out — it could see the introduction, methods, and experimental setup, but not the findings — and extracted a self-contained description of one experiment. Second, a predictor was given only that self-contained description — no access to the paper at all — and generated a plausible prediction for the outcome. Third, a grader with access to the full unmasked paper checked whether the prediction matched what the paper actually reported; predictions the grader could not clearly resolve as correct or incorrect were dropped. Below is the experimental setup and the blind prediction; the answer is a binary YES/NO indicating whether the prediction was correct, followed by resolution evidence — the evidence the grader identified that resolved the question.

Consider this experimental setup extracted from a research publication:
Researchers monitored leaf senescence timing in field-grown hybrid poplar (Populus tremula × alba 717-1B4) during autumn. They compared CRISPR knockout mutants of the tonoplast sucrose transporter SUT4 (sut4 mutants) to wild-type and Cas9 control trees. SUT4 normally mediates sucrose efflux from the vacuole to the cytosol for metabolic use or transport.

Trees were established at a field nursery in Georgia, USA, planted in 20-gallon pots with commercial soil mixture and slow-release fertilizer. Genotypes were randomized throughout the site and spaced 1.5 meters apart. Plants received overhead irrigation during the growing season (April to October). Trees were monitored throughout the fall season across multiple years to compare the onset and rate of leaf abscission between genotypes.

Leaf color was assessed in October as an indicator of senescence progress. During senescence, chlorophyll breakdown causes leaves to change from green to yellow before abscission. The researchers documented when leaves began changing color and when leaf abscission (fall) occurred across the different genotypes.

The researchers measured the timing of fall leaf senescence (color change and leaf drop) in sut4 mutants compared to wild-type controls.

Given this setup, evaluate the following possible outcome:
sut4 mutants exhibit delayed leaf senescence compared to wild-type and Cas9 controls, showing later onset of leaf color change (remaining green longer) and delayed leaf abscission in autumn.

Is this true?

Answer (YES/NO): NO